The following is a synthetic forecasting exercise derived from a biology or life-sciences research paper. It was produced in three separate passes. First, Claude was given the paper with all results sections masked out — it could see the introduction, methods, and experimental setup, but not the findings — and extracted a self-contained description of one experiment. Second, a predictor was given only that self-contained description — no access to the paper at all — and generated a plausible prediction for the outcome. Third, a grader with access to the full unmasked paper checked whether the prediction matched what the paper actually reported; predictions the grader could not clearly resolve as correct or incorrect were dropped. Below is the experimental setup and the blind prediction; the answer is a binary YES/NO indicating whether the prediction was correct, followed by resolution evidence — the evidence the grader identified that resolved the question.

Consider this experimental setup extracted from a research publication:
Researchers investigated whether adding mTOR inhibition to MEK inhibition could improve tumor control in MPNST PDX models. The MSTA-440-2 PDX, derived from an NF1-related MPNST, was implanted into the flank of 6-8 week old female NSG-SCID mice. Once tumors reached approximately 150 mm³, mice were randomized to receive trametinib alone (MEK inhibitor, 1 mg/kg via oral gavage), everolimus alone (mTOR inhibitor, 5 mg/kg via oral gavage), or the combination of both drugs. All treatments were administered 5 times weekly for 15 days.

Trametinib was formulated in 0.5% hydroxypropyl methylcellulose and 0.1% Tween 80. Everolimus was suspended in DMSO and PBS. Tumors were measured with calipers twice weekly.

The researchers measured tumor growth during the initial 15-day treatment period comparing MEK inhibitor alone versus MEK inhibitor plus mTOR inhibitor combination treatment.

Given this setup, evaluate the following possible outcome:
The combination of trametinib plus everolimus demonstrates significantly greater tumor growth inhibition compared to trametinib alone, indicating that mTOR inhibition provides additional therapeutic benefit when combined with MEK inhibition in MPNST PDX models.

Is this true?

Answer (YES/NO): YES